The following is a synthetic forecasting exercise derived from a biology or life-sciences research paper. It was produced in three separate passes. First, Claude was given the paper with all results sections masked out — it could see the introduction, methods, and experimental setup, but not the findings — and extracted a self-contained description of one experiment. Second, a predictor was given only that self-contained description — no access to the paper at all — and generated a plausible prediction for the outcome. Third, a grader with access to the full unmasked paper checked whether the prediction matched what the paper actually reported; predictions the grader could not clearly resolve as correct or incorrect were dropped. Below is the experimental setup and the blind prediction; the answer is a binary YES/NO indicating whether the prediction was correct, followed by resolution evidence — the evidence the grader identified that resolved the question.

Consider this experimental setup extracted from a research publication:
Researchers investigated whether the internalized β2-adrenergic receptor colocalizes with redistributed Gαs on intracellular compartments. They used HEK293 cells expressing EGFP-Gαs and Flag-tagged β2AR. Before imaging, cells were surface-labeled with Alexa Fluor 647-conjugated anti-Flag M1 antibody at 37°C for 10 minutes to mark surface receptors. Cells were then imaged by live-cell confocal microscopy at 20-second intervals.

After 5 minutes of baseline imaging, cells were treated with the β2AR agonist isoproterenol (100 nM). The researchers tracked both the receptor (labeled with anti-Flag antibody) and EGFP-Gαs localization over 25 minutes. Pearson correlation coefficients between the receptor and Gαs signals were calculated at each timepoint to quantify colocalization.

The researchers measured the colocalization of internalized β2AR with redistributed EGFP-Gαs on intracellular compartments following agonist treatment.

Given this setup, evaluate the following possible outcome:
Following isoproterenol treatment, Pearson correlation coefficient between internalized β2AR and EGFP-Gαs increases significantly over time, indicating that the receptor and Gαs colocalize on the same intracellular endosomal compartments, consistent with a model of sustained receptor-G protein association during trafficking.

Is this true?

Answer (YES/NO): NO